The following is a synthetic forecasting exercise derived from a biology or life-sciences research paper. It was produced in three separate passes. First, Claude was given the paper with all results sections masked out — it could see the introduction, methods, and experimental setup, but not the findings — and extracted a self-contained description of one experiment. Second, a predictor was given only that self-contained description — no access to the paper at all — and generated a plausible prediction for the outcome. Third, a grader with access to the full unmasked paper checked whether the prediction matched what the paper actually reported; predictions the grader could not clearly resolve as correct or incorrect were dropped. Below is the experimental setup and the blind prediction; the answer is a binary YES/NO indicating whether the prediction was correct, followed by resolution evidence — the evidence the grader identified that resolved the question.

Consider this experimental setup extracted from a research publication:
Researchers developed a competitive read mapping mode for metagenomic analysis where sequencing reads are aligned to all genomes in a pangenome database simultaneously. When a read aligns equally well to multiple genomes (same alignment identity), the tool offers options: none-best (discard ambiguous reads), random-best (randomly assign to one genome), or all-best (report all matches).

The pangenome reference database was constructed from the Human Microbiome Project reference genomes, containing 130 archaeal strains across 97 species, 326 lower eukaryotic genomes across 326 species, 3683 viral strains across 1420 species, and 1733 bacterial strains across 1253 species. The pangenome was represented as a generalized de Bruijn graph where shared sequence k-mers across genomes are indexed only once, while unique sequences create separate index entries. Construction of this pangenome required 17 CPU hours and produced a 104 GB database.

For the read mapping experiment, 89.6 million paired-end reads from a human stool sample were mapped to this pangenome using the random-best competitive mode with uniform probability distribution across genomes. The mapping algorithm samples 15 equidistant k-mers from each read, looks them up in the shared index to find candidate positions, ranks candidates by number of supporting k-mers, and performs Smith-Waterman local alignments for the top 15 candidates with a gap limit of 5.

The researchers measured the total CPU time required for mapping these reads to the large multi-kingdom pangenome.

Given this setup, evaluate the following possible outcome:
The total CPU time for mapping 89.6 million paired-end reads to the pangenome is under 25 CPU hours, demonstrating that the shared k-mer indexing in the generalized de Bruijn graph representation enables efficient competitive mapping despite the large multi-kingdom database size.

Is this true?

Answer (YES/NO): YES